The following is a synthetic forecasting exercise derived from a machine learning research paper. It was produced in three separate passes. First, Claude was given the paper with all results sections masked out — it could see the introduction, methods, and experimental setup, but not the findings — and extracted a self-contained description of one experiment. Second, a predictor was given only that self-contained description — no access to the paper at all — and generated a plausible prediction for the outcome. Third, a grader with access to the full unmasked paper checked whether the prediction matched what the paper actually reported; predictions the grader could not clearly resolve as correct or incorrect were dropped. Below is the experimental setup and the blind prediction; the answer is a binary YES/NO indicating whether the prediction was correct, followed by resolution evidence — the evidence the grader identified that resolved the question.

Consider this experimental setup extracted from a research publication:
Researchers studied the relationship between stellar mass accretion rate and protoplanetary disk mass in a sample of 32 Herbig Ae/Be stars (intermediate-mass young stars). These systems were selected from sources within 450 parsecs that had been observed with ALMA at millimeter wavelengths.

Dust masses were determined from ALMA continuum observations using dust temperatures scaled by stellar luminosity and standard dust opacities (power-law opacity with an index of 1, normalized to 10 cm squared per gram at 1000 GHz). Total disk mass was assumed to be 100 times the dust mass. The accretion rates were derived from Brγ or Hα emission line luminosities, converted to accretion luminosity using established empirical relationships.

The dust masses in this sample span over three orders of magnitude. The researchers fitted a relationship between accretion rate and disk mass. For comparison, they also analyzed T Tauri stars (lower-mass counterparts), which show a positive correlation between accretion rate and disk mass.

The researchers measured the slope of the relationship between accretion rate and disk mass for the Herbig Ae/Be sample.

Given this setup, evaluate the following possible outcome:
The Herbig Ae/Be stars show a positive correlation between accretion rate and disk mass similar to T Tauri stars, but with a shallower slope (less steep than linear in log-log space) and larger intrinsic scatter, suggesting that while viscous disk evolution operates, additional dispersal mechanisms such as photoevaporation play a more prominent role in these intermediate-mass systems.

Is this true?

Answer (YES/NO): NO